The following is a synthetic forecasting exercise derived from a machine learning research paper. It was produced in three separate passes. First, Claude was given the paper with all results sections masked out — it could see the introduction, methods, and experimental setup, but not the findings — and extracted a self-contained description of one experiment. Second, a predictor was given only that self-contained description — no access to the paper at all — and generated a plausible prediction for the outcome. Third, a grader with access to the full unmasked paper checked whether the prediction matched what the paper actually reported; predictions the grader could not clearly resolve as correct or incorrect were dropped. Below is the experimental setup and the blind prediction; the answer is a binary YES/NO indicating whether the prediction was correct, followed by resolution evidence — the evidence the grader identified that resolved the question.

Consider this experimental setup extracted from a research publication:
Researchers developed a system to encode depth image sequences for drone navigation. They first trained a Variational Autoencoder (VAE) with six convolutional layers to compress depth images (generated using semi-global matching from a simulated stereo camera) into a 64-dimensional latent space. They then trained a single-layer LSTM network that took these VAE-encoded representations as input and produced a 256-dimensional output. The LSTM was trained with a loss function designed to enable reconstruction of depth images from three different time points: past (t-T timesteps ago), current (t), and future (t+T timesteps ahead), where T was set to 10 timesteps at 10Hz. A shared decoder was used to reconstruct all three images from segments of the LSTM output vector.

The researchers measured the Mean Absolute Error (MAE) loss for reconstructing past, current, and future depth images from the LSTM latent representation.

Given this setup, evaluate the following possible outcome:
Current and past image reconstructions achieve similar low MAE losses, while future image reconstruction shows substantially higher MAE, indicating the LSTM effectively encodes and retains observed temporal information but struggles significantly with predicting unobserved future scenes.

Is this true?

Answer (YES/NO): NO